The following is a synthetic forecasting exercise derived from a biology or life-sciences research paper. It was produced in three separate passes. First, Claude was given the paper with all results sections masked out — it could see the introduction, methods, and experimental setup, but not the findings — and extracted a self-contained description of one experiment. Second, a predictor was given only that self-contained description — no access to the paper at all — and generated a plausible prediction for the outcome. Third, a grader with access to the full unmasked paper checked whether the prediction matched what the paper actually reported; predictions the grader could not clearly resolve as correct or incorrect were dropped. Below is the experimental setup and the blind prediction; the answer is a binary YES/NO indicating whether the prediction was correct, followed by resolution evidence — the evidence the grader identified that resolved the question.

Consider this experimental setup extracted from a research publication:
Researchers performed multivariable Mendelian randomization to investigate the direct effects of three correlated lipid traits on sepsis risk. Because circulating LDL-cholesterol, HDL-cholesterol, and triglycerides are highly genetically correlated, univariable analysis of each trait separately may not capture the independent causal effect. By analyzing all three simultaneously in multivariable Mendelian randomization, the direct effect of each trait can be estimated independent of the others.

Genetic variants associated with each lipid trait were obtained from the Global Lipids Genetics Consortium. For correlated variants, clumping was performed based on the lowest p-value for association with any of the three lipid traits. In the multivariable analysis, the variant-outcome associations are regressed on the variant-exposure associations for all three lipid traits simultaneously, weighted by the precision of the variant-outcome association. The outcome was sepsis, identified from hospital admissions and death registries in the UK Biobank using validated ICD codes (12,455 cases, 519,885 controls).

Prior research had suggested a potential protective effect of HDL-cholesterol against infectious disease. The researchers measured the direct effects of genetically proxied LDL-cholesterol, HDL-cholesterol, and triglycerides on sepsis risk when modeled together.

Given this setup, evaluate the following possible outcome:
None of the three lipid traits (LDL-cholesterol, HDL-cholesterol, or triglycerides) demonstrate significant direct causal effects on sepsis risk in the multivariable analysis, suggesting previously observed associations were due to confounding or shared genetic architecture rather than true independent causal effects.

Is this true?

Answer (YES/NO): YES